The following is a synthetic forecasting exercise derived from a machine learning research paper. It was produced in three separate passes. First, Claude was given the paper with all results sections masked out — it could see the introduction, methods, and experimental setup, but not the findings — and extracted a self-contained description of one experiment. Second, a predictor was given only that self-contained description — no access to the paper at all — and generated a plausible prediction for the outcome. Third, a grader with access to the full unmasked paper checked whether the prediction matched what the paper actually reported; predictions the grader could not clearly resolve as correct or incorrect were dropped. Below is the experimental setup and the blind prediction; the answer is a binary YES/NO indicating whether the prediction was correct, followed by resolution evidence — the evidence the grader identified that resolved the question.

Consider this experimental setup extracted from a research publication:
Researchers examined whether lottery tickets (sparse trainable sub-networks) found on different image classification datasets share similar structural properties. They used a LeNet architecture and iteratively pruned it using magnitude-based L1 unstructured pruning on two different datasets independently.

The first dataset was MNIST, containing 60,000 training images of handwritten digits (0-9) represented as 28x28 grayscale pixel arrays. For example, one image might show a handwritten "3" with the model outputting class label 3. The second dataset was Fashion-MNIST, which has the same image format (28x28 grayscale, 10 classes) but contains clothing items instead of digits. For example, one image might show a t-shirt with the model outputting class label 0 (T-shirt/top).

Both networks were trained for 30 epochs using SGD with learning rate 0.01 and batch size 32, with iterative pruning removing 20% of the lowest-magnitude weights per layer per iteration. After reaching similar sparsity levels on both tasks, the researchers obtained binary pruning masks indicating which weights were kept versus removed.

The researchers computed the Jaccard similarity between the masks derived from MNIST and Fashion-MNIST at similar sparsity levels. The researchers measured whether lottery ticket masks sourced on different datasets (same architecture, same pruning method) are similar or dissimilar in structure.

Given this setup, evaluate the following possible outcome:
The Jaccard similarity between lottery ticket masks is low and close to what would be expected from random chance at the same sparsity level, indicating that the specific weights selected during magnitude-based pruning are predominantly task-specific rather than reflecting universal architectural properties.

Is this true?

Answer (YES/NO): NO